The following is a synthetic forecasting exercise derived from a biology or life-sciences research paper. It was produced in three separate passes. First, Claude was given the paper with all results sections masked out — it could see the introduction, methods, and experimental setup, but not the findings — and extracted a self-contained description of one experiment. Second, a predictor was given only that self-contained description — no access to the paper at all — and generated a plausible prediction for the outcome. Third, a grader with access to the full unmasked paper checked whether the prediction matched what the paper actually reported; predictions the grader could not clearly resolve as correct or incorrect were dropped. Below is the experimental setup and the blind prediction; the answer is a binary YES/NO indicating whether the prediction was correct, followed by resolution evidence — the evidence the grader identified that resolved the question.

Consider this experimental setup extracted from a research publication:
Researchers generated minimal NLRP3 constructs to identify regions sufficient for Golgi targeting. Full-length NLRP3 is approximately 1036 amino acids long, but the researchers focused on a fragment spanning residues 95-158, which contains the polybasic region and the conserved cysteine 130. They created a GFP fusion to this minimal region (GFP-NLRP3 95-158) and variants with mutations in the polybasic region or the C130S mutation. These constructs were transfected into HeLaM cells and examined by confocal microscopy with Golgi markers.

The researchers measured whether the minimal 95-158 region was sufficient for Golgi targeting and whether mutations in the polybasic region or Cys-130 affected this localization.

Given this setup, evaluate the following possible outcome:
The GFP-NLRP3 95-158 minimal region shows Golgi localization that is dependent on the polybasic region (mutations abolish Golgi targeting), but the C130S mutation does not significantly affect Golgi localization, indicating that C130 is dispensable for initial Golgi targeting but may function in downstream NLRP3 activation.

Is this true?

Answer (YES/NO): NO